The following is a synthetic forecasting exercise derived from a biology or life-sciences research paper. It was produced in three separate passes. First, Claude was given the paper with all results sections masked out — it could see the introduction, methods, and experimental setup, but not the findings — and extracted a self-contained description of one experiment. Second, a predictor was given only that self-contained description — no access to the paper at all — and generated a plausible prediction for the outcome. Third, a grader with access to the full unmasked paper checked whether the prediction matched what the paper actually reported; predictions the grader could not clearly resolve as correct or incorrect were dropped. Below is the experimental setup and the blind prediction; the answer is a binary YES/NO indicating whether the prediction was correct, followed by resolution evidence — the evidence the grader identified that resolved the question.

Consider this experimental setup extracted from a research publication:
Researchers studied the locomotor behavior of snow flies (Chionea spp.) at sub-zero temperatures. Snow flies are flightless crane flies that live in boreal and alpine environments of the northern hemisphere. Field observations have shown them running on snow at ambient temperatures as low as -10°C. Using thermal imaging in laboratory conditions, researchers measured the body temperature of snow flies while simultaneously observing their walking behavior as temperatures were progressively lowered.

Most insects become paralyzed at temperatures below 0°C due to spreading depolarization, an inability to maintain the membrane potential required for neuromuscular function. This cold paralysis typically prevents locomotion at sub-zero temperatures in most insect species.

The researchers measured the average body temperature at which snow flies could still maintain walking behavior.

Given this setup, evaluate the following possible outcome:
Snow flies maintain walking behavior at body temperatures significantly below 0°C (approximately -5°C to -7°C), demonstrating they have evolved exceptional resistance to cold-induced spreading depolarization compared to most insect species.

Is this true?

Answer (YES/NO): YES